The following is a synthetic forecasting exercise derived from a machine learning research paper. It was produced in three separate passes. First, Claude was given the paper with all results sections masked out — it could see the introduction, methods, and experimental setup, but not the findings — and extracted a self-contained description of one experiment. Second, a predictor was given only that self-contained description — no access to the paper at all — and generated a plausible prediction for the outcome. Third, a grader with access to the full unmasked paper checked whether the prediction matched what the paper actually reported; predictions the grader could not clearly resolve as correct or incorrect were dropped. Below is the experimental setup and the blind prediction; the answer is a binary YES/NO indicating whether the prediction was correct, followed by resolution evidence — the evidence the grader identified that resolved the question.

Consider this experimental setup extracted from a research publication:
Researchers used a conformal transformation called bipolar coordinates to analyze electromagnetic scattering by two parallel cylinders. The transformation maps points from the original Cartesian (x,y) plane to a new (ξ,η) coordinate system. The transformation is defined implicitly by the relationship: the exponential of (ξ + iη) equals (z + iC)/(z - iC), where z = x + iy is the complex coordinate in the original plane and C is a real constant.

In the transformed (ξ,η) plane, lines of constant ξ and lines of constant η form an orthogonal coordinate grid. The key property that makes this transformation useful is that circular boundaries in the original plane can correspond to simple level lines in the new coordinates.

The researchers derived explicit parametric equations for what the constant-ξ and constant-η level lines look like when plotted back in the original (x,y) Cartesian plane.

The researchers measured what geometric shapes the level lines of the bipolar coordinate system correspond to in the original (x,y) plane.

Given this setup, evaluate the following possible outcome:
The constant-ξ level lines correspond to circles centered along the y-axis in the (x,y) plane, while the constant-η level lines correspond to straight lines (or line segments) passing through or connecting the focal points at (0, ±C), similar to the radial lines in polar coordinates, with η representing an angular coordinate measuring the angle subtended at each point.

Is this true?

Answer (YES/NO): NO